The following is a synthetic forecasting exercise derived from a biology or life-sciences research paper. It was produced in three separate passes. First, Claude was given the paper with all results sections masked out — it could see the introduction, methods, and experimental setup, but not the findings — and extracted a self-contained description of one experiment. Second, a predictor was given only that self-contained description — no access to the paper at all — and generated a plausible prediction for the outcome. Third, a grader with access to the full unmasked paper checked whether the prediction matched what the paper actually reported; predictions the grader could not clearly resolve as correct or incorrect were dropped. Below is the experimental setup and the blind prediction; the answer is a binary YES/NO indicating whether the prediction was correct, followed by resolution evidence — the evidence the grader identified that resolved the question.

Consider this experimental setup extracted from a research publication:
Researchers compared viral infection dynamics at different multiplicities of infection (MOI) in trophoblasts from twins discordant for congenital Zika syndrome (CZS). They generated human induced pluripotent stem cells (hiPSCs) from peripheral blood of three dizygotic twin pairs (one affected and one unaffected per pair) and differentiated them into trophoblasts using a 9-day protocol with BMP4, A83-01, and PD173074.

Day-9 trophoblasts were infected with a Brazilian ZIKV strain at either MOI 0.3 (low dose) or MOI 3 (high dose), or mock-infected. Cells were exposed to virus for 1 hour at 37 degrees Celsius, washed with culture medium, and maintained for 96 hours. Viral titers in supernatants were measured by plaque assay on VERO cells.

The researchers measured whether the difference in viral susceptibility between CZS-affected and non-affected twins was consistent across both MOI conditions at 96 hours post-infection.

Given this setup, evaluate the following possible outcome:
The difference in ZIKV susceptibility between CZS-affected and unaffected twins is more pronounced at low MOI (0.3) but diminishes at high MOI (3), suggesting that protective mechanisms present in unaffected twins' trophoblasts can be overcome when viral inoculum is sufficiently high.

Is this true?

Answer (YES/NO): YES